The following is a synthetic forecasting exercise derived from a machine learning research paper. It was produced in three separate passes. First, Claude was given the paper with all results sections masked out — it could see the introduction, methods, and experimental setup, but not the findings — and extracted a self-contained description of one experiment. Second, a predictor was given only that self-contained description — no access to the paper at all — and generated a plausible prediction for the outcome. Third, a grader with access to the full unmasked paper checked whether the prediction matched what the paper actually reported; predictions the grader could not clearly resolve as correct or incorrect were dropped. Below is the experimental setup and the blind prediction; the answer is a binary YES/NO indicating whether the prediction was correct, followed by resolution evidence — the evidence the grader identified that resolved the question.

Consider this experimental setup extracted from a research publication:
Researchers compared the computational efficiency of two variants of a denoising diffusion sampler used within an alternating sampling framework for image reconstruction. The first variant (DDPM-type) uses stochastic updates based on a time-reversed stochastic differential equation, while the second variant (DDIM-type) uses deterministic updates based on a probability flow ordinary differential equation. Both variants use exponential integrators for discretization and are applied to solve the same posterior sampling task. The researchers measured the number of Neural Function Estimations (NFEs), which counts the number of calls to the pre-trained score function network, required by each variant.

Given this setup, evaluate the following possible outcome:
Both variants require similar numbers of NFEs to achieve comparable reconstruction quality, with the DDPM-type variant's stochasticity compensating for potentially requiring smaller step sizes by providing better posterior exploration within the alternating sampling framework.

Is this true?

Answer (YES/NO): NO